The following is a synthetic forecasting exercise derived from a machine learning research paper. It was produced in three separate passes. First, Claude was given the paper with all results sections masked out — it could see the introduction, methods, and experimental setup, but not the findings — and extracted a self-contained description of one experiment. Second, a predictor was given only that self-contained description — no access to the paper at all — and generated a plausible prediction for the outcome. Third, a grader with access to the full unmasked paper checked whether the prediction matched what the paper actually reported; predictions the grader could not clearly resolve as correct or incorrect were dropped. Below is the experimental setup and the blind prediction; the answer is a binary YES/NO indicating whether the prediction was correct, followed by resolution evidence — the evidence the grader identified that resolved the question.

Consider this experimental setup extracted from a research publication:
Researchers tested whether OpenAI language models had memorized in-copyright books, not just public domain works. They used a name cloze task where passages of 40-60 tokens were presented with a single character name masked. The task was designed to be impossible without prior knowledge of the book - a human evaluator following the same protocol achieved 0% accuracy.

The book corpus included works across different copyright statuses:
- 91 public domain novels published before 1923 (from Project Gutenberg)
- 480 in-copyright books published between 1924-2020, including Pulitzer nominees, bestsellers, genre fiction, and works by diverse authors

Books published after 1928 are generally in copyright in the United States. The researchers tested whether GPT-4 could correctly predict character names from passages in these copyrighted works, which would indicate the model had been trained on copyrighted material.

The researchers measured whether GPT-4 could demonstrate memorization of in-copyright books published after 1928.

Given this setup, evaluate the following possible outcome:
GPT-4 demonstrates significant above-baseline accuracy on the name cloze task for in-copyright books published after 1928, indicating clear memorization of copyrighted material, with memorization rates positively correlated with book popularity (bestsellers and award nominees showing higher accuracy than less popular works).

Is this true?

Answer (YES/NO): NO